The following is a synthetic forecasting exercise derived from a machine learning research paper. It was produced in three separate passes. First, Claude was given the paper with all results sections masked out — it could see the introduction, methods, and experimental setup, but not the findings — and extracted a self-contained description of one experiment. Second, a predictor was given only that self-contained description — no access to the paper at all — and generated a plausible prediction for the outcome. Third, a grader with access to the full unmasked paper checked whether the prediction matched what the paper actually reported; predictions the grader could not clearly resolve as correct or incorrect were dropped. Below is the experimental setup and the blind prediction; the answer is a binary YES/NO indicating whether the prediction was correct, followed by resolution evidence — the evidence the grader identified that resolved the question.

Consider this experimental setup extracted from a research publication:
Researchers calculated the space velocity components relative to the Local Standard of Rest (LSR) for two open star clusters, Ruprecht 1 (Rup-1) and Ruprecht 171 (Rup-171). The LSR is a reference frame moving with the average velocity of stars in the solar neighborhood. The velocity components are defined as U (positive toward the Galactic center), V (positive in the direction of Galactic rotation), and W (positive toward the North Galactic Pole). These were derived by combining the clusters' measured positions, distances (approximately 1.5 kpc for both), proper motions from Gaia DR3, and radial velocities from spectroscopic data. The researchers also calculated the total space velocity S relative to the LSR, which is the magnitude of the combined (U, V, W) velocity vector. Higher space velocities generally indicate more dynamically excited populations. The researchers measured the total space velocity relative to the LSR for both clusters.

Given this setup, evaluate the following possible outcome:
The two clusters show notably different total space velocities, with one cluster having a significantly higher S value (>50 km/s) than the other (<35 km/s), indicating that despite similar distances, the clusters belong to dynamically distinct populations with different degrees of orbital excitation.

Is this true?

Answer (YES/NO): YES